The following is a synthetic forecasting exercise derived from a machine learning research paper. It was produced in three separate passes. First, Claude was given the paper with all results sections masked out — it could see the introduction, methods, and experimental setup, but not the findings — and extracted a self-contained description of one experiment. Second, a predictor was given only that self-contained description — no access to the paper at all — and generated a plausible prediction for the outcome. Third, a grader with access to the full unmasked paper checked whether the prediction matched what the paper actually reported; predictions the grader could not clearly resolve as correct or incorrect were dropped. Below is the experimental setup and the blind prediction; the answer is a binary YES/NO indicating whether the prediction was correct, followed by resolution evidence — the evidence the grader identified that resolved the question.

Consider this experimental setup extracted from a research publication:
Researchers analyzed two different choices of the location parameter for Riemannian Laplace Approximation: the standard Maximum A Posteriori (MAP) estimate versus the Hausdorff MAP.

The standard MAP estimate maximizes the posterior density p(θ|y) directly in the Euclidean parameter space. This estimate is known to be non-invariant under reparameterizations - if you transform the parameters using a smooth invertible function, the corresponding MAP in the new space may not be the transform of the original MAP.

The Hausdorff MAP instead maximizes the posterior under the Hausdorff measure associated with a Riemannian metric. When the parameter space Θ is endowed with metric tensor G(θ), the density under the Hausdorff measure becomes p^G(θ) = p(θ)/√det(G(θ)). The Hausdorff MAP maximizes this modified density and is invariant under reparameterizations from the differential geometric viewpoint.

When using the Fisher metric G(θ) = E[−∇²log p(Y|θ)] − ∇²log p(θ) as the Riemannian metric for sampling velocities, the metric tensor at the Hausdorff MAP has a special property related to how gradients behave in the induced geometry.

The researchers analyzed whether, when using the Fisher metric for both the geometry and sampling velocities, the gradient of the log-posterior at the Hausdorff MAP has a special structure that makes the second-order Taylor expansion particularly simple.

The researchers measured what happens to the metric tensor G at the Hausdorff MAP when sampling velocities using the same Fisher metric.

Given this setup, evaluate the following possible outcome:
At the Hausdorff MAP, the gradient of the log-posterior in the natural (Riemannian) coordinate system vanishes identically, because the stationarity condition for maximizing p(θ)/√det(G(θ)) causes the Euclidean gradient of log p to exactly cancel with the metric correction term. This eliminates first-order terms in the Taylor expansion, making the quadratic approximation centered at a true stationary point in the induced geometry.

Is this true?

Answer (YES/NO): NO